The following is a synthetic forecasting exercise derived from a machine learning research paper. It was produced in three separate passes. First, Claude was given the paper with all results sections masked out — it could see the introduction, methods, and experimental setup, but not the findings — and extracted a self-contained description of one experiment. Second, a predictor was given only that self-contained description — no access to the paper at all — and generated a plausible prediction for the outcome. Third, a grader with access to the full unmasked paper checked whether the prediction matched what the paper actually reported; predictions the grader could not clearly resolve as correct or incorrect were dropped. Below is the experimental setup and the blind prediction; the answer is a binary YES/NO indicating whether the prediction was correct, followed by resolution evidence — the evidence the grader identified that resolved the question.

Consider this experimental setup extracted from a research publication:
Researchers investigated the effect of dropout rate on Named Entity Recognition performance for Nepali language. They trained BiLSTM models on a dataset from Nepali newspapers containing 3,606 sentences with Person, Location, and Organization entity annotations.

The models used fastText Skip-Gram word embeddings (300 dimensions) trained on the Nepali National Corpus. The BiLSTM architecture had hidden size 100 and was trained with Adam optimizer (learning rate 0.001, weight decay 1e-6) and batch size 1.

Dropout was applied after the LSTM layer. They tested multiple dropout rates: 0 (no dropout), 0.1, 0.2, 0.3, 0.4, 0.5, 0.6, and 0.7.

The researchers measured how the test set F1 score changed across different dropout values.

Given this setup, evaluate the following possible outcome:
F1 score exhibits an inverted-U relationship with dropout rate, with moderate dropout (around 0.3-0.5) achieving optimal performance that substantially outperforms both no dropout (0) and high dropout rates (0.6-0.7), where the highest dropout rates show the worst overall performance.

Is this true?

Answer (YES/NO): NO